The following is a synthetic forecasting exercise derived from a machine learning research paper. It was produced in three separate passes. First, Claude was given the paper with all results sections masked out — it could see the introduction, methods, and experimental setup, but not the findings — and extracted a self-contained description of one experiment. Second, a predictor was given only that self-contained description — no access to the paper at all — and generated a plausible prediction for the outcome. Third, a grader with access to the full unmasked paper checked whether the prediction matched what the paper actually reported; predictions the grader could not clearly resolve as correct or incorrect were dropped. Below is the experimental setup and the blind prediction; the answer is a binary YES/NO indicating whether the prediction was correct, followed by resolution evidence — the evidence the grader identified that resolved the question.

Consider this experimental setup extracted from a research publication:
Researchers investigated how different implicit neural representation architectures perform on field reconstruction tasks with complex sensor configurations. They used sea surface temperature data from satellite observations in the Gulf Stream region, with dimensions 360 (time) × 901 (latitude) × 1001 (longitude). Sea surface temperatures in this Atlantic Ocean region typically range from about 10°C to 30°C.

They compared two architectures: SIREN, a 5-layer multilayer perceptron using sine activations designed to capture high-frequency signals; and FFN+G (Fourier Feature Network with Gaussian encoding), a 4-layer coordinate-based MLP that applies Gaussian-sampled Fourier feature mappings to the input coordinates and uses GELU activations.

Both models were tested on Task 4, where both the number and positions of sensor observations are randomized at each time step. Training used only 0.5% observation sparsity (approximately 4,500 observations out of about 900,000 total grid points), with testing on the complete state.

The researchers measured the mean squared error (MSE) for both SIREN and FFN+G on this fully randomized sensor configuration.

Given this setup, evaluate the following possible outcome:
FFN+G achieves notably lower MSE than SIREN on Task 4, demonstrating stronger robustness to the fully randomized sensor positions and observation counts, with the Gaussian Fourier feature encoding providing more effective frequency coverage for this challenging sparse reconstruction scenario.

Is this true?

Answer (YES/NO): YES